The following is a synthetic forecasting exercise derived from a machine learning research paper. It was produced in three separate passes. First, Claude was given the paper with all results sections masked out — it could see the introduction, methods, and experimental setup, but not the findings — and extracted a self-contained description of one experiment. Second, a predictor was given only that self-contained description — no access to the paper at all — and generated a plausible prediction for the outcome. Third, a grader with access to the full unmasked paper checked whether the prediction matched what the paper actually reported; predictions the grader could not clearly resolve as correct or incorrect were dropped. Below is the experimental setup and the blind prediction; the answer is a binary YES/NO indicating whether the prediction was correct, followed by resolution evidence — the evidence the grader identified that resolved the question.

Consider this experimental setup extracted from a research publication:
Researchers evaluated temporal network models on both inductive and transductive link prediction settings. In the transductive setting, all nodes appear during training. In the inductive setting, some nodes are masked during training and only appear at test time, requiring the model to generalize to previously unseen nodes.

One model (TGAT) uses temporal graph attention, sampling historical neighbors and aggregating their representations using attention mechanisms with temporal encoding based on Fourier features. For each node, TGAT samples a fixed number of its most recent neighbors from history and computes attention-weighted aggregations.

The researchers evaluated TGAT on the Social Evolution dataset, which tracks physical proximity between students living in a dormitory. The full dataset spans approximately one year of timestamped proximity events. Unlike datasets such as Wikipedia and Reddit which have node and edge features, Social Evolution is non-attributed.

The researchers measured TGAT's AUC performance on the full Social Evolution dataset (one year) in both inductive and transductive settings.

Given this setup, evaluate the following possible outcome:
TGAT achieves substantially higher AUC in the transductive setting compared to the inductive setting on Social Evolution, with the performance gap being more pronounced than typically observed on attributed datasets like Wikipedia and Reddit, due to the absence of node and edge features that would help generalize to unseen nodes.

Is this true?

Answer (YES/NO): NO